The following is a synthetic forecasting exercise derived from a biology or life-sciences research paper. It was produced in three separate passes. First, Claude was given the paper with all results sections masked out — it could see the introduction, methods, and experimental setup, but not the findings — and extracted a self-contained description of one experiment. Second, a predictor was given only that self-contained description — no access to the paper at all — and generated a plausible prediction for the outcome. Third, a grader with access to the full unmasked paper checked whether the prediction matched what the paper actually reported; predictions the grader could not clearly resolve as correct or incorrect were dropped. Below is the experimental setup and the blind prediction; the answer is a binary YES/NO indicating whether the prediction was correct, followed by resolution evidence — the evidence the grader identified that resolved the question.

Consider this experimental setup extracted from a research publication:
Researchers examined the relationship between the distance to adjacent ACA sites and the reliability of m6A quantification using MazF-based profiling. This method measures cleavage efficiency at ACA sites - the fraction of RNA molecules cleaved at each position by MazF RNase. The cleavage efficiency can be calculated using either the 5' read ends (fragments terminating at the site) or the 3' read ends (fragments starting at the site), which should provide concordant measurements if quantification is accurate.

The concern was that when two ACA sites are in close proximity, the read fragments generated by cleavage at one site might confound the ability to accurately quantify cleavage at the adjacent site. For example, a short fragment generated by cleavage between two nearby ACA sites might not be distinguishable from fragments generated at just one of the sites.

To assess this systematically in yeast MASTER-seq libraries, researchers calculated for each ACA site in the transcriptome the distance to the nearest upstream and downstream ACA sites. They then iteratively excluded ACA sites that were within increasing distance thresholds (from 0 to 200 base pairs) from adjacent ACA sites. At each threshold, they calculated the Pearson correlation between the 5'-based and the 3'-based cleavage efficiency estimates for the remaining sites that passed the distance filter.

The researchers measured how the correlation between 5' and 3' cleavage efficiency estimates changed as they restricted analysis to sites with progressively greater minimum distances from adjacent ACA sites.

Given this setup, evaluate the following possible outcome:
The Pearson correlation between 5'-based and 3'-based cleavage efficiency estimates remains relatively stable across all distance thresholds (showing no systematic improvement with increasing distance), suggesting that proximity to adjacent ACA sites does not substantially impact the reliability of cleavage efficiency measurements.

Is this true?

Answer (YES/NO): NO